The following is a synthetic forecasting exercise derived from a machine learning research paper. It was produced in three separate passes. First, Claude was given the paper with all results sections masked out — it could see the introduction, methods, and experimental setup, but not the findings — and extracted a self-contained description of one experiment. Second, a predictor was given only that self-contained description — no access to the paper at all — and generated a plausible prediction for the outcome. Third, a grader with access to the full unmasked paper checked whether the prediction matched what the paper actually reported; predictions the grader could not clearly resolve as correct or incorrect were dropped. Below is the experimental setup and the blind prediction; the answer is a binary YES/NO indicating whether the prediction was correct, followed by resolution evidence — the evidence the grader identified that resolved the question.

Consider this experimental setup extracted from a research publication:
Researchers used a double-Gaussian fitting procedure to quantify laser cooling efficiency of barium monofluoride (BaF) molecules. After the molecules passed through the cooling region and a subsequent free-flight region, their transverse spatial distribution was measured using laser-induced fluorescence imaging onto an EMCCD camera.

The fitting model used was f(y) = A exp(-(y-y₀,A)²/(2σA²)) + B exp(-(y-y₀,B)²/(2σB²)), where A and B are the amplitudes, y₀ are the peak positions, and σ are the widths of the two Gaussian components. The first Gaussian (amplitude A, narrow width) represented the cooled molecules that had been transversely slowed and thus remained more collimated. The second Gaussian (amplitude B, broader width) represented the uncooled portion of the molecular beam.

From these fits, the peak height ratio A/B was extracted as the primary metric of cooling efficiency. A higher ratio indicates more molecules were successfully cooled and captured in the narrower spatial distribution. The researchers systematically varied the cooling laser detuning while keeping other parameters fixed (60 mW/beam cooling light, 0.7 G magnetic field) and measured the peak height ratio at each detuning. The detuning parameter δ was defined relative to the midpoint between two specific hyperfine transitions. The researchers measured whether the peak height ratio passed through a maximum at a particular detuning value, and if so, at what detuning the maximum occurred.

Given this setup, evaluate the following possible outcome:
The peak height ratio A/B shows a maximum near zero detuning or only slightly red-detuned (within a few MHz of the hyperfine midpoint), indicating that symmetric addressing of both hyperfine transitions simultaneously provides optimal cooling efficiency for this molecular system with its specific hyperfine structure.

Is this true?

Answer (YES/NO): NO